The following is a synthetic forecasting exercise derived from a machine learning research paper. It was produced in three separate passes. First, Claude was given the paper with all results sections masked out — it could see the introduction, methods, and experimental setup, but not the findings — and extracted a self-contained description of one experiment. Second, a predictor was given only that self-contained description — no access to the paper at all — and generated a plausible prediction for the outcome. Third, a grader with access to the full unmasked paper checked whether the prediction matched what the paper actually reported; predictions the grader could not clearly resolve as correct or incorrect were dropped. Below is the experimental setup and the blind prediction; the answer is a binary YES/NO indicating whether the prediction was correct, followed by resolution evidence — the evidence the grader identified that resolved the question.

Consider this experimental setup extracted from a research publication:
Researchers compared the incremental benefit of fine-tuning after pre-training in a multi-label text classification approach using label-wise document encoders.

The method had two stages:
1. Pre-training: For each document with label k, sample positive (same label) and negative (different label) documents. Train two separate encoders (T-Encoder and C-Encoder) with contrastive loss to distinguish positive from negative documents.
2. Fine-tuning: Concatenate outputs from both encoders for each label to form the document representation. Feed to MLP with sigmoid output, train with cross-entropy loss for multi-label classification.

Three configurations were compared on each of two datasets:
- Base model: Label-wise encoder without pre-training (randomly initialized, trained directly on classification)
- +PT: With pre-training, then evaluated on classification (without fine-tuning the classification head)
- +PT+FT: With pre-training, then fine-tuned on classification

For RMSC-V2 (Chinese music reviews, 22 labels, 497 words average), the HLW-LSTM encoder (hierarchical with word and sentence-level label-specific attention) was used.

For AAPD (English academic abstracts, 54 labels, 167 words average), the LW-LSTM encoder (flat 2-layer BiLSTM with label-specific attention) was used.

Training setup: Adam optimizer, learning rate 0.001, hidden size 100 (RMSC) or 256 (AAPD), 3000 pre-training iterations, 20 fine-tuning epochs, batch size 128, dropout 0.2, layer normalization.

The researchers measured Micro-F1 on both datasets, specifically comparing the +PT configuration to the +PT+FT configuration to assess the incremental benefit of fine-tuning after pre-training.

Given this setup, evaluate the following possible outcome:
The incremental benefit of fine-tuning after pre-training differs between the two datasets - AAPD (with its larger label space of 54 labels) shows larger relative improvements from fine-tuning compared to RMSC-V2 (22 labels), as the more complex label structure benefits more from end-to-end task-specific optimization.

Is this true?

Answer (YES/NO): NO